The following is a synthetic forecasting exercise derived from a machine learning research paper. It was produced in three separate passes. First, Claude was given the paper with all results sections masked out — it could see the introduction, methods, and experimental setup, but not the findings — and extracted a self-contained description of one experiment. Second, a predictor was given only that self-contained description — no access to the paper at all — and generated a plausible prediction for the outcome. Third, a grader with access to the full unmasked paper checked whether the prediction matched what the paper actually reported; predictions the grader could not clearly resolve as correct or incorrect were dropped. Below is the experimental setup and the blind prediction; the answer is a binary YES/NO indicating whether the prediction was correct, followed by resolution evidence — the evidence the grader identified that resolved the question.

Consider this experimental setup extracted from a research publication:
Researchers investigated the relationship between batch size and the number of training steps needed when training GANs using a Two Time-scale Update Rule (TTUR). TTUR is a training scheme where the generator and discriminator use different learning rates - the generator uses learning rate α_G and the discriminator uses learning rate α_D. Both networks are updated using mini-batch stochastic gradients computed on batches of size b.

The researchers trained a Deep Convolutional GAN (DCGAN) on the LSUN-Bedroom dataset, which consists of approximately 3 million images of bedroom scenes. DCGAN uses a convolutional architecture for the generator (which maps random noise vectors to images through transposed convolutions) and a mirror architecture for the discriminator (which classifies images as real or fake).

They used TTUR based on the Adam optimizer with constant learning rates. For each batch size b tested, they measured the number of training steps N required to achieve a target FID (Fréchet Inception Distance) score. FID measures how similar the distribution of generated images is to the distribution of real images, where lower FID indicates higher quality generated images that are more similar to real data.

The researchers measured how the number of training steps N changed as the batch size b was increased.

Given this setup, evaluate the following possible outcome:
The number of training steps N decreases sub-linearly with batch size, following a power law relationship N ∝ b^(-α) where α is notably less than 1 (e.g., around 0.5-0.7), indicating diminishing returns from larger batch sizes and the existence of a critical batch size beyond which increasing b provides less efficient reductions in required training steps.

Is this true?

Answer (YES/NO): NO